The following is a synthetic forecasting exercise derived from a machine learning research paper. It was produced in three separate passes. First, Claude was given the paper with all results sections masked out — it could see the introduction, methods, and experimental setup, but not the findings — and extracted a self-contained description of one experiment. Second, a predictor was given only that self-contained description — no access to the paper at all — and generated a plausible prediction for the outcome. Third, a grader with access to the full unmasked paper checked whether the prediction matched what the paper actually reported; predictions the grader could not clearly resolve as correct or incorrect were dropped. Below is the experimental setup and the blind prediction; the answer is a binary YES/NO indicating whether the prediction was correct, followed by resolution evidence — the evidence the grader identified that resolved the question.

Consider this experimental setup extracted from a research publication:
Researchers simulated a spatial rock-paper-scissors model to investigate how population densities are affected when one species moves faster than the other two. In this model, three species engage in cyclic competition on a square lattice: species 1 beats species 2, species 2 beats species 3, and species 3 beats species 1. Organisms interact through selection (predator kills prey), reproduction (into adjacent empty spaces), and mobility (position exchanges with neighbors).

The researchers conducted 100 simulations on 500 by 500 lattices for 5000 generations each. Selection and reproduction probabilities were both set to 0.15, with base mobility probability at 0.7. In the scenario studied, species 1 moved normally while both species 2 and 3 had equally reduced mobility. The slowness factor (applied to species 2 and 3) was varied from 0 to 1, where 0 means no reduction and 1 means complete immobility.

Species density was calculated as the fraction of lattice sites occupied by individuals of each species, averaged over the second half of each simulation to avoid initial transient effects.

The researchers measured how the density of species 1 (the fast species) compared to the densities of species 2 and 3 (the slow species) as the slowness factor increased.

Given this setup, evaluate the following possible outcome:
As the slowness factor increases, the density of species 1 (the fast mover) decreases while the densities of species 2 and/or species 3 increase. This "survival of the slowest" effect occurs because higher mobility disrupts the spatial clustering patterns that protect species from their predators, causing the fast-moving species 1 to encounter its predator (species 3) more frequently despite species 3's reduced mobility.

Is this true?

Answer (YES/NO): YES